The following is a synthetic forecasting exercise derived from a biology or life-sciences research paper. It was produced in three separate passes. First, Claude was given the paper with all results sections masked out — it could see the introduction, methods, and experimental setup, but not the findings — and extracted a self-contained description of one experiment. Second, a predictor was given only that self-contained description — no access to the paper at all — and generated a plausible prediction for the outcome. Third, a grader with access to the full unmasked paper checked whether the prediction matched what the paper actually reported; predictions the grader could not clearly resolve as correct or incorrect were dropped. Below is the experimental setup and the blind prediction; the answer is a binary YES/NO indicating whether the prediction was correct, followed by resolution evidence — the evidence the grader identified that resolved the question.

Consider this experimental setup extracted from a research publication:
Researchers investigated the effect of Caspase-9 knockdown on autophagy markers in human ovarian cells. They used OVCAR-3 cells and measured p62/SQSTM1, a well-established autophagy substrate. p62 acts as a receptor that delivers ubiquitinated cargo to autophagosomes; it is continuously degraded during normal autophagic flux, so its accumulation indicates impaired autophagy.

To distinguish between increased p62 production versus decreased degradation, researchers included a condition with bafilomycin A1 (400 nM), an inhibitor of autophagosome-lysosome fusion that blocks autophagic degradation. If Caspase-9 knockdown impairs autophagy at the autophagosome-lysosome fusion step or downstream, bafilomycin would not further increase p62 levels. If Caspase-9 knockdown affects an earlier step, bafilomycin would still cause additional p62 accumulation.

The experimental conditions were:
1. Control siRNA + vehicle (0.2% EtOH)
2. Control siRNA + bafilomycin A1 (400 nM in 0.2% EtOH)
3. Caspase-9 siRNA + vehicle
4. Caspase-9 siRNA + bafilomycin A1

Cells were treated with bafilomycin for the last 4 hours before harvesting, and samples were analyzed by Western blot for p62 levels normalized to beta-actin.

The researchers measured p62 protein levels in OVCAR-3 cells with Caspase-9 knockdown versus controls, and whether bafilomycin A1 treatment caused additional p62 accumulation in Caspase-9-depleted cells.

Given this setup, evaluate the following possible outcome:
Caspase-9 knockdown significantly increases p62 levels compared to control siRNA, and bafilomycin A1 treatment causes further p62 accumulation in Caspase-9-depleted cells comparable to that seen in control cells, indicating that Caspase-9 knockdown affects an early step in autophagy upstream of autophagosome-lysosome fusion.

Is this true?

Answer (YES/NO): NO